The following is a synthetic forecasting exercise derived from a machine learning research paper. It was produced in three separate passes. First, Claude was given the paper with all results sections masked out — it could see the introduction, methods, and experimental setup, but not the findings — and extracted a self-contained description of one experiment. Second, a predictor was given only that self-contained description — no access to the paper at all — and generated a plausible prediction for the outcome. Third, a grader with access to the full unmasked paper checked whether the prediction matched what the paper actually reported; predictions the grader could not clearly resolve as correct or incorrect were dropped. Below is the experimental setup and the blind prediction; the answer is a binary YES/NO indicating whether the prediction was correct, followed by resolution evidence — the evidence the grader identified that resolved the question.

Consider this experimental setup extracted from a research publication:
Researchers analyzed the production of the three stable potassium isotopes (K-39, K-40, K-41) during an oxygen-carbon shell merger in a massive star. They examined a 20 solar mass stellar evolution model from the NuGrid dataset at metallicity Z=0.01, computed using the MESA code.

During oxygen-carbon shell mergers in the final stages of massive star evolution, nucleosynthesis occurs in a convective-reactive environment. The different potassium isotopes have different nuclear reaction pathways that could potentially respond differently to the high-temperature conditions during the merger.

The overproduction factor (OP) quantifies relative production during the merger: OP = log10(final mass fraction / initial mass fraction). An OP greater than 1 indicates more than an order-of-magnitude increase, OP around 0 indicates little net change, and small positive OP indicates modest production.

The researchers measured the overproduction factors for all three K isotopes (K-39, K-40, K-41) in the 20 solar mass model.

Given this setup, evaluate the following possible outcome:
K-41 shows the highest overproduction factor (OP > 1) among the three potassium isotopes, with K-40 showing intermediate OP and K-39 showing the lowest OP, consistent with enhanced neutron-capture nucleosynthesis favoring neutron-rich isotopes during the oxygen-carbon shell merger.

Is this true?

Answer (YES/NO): NO